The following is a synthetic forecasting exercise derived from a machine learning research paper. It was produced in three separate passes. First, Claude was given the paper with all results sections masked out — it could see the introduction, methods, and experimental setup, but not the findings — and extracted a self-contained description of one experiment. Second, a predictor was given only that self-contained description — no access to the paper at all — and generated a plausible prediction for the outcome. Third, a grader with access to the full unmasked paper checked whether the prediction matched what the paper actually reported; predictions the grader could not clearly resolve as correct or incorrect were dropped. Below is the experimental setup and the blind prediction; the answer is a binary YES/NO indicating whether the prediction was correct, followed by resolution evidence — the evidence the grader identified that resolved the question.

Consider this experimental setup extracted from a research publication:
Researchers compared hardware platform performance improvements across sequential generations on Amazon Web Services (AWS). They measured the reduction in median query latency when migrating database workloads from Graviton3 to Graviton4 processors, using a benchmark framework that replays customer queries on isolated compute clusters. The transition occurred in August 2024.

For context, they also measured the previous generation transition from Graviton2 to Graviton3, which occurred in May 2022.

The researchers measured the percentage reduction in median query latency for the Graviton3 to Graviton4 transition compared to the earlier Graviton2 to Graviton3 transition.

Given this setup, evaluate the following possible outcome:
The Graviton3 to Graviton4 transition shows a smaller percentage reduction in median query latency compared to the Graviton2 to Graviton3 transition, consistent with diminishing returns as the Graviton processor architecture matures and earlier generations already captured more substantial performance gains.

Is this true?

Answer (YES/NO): NO